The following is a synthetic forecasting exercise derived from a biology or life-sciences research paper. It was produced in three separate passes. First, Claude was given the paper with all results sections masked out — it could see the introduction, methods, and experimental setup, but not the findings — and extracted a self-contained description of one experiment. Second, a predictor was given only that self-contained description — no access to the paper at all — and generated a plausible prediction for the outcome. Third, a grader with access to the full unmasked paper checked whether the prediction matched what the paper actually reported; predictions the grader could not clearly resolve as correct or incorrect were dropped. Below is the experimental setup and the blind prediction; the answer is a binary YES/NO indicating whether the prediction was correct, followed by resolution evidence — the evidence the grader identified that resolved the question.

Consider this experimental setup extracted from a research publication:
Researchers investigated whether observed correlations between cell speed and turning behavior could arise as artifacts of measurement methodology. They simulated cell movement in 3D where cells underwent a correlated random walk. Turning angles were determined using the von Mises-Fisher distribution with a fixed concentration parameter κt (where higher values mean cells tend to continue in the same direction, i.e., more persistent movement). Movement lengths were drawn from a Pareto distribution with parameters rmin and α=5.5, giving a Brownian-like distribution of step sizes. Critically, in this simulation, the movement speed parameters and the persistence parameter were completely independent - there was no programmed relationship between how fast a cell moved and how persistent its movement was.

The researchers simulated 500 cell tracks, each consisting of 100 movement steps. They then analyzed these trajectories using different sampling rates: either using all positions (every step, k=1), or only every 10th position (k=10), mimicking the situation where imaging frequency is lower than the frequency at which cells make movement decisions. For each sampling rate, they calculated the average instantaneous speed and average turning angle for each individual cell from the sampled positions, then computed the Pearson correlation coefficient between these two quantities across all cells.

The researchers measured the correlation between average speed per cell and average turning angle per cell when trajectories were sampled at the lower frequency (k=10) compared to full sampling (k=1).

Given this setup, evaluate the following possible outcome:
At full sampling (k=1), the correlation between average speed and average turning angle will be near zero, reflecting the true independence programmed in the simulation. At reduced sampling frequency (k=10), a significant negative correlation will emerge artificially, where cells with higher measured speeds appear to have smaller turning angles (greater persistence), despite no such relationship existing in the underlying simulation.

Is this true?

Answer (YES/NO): YES